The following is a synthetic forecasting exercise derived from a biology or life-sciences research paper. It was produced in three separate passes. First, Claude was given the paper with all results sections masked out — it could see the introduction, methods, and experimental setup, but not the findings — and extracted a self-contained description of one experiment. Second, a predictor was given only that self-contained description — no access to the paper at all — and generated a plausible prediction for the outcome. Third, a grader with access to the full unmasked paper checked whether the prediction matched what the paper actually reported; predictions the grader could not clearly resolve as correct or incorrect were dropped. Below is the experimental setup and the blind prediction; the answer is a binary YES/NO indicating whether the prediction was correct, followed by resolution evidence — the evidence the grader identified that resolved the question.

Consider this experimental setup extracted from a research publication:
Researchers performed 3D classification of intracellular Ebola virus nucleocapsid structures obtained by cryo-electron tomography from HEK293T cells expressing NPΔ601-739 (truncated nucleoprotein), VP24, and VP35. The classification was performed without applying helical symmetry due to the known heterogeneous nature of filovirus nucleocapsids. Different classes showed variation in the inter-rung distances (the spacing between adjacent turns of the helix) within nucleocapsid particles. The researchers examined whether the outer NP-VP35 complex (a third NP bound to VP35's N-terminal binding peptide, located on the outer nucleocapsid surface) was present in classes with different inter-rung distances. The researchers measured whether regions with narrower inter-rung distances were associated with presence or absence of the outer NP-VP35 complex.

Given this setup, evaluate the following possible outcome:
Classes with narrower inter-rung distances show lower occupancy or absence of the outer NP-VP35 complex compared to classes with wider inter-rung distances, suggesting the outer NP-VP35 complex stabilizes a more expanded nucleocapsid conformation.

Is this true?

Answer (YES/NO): YES